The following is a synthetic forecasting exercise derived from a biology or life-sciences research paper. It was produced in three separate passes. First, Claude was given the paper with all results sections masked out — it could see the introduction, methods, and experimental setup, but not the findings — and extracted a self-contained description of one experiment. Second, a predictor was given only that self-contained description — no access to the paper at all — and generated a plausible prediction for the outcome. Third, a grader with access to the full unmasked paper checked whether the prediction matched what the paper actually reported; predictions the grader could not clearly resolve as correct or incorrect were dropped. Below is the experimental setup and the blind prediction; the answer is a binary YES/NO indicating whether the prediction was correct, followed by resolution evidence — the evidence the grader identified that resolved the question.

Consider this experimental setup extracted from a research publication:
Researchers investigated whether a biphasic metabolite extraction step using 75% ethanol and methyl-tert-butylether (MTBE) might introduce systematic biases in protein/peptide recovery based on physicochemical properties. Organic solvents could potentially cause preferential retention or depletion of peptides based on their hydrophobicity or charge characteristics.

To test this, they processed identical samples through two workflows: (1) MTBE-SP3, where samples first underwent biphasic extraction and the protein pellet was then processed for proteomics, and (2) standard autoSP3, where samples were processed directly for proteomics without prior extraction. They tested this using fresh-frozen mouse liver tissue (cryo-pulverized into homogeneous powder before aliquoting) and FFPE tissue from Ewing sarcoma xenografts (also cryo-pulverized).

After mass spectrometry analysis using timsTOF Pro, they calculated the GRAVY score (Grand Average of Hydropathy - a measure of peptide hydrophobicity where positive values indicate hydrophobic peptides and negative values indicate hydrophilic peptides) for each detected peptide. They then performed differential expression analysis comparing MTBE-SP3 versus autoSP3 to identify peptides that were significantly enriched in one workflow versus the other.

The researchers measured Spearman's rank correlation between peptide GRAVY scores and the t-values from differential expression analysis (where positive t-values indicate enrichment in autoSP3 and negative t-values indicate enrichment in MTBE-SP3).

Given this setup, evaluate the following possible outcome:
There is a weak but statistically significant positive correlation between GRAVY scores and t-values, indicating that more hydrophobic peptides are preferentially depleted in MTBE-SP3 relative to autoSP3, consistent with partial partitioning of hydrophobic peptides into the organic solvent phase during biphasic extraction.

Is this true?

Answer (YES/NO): NO